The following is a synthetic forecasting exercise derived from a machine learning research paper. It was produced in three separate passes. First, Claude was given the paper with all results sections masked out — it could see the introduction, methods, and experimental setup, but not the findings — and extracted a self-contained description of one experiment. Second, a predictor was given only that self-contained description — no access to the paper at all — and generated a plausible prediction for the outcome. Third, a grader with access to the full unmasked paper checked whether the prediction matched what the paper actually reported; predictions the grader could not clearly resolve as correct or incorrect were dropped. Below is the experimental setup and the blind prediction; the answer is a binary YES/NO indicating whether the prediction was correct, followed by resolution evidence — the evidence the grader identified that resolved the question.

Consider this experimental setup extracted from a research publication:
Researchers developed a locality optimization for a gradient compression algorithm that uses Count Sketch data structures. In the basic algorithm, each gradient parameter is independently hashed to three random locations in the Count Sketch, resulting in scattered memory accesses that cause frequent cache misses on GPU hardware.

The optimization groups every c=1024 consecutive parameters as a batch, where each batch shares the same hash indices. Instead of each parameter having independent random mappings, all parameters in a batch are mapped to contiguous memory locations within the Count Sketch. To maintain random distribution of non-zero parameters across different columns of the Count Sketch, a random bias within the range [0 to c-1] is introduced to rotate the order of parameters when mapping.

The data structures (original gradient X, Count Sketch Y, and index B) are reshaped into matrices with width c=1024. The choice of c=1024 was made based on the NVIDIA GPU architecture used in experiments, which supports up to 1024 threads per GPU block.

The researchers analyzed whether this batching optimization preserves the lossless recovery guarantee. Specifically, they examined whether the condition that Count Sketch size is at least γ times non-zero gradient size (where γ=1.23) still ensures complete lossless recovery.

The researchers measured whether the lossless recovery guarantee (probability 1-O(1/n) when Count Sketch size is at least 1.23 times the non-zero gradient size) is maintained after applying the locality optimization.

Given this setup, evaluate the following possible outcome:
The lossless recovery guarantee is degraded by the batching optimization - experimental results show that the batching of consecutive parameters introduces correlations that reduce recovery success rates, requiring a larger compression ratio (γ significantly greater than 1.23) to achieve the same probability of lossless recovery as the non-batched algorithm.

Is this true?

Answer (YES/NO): NO